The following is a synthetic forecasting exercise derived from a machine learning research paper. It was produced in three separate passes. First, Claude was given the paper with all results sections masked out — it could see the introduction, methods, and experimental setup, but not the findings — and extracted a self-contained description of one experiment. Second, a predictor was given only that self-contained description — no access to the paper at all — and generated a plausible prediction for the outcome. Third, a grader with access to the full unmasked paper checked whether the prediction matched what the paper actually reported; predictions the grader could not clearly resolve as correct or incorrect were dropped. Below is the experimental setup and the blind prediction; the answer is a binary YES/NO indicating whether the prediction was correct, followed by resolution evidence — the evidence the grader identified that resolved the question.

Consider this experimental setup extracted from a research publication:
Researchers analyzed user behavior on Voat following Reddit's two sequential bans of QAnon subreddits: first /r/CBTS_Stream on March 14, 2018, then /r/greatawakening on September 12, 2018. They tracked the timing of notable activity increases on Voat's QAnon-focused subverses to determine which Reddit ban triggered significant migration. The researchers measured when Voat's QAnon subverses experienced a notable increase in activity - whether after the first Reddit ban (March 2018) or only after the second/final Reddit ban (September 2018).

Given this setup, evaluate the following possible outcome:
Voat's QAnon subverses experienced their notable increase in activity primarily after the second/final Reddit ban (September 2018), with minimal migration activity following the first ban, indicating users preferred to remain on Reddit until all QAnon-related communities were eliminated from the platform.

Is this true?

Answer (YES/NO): YES